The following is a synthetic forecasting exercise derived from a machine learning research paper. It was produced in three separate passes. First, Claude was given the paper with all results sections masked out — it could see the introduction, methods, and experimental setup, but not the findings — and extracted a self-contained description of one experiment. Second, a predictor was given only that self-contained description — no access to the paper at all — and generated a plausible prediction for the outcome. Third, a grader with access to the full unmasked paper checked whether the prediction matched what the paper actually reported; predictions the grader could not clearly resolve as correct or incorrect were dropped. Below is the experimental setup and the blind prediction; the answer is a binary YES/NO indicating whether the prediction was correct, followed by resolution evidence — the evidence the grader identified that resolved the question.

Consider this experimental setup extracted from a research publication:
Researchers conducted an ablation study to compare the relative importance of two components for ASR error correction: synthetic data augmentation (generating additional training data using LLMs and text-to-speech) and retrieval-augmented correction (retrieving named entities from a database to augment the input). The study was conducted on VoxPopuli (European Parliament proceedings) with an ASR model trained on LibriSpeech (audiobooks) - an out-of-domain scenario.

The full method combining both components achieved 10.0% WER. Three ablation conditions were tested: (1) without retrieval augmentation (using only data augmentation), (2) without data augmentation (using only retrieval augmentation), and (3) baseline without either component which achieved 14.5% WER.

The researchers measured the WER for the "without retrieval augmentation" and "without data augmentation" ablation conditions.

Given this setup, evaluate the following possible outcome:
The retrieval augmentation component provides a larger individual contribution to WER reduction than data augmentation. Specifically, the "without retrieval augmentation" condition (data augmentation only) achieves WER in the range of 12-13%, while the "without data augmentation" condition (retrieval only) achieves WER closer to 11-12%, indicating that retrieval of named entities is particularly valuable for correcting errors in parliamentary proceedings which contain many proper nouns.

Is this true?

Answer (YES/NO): NO